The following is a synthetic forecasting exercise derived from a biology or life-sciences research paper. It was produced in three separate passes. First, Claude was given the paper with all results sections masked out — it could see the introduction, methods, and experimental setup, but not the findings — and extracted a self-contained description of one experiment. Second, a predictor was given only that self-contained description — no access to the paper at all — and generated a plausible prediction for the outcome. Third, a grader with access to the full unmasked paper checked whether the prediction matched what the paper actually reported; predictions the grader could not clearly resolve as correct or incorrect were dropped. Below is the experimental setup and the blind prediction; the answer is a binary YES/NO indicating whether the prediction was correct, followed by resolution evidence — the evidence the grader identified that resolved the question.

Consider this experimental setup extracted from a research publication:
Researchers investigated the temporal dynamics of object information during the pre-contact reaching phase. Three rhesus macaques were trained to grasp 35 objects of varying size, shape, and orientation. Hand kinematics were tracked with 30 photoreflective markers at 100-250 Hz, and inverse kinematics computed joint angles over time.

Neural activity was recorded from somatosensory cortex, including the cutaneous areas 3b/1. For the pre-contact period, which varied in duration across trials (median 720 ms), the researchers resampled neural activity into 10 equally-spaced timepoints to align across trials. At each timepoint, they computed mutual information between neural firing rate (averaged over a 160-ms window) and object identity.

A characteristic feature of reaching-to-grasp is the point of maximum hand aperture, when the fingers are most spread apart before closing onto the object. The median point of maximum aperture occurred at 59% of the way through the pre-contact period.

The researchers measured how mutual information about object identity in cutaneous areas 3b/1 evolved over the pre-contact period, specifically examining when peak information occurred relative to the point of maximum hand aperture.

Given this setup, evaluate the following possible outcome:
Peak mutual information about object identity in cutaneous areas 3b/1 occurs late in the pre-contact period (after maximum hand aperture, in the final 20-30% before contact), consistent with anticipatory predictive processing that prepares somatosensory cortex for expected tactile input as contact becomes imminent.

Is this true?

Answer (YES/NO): NO